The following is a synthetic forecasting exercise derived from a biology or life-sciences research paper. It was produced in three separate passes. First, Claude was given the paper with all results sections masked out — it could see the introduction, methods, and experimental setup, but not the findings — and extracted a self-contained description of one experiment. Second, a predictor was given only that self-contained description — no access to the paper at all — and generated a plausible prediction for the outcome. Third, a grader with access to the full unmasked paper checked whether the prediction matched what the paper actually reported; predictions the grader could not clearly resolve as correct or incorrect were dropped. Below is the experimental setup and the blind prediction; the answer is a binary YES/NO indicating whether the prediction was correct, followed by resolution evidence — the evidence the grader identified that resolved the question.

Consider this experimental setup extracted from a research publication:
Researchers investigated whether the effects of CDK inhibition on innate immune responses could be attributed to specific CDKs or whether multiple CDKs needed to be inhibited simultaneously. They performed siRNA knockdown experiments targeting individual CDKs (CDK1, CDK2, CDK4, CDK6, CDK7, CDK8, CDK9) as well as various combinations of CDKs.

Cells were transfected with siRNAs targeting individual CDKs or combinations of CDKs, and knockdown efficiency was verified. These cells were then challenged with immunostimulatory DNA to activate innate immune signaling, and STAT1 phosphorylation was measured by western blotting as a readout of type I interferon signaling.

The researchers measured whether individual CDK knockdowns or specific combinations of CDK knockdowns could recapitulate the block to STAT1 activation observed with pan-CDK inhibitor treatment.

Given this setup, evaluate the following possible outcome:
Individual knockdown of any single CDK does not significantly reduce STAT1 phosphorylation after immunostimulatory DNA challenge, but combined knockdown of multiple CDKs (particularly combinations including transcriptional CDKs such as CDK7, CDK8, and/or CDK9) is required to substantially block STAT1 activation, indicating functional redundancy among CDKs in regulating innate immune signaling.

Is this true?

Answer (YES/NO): NO